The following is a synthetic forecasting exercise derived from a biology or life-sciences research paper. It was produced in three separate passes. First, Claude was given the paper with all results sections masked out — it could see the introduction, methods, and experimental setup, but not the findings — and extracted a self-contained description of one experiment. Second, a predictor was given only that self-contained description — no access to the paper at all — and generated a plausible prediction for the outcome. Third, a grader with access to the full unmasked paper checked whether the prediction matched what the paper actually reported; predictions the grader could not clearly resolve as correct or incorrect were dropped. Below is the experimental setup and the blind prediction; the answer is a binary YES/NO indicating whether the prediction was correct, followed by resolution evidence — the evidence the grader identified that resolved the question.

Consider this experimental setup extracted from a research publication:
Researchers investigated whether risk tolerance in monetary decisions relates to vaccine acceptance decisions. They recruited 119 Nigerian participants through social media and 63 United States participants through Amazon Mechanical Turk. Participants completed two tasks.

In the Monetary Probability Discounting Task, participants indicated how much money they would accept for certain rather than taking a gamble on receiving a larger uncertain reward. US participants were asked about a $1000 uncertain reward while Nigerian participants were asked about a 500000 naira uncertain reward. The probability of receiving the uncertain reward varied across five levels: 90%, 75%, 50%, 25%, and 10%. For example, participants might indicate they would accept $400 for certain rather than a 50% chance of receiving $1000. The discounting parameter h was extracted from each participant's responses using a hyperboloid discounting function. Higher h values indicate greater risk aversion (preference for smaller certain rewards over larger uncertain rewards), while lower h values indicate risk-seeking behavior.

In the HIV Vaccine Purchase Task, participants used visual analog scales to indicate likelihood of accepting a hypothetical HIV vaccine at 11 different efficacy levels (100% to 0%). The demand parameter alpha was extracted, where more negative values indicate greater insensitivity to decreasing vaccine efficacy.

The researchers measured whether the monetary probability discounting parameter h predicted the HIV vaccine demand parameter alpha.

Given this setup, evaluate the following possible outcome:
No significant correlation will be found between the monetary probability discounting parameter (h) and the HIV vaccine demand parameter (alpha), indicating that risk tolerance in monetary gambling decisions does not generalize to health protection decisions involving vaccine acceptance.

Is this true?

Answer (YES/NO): NO